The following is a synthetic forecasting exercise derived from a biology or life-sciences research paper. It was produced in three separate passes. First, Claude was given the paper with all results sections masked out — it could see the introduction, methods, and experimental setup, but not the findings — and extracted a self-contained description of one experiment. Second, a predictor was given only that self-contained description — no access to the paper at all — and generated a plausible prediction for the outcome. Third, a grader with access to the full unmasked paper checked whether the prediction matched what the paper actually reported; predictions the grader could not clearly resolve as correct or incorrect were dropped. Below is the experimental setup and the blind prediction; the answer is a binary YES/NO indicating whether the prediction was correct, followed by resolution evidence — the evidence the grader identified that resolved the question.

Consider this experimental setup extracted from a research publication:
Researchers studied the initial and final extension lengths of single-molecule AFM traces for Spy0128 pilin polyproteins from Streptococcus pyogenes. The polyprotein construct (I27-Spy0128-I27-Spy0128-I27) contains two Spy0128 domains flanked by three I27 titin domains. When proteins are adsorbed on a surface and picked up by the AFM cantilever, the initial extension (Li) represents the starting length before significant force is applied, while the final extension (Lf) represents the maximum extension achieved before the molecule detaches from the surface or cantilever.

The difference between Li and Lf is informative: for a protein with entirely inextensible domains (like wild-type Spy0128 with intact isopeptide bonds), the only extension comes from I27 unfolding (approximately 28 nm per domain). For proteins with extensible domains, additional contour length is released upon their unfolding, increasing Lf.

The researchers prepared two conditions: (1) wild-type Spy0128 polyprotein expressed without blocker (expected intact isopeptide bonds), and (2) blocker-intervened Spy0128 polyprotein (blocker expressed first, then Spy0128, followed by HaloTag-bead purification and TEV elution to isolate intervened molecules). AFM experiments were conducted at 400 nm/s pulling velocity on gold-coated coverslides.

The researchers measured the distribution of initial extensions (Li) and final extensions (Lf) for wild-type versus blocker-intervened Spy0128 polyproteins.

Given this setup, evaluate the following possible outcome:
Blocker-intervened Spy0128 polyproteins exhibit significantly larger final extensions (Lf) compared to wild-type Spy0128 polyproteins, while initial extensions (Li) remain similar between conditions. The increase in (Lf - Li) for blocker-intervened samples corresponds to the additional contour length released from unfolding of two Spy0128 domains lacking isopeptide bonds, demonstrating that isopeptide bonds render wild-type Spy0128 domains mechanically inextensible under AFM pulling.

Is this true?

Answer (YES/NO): NO